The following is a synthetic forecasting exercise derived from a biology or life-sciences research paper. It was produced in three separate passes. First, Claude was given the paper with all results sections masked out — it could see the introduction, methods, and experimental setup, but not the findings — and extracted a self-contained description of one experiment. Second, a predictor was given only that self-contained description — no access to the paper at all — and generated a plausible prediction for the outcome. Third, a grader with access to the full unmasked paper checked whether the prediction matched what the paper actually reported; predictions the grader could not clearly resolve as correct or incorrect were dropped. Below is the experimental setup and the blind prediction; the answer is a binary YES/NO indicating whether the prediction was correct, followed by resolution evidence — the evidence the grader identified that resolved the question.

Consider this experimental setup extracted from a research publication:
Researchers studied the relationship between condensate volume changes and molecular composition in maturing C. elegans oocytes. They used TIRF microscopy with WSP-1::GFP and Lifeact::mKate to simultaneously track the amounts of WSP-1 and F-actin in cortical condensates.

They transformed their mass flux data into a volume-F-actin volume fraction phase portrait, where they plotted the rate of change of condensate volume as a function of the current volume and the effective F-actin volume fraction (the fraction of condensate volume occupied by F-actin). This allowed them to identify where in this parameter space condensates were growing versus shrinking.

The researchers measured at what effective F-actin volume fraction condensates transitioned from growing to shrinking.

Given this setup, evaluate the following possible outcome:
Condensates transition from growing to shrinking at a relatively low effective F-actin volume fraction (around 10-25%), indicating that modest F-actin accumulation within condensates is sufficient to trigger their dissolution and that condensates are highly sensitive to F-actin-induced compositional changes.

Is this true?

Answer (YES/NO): NO